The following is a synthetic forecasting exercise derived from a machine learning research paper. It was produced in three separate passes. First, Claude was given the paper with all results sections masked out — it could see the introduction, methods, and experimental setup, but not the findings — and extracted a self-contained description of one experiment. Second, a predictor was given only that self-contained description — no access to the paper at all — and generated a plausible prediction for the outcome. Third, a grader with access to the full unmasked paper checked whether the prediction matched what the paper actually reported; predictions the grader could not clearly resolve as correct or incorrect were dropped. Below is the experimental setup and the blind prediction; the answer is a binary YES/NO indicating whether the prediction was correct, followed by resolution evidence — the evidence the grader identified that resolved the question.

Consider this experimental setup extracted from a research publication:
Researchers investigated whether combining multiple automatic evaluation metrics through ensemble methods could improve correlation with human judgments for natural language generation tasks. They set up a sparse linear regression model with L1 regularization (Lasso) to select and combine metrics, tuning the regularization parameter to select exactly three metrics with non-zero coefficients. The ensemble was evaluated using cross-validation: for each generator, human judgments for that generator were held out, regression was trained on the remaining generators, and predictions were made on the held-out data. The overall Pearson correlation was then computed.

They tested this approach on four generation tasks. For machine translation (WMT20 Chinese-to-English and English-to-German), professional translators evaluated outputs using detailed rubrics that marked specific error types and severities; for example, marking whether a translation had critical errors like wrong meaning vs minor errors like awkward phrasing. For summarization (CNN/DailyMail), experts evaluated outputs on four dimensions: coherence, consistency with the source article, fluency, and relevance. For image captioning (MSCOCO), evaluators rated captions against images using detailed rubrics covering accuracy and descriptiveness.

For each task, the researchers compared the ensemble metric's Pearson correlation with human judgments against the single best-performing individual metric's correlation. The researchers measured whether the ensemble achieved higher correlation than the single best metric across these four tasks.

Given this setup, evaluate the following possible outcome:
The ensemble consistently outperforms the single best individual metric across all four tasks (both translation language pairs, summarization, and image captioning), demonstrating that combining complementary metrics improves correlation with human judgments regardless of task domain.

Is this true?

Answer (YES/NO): NO